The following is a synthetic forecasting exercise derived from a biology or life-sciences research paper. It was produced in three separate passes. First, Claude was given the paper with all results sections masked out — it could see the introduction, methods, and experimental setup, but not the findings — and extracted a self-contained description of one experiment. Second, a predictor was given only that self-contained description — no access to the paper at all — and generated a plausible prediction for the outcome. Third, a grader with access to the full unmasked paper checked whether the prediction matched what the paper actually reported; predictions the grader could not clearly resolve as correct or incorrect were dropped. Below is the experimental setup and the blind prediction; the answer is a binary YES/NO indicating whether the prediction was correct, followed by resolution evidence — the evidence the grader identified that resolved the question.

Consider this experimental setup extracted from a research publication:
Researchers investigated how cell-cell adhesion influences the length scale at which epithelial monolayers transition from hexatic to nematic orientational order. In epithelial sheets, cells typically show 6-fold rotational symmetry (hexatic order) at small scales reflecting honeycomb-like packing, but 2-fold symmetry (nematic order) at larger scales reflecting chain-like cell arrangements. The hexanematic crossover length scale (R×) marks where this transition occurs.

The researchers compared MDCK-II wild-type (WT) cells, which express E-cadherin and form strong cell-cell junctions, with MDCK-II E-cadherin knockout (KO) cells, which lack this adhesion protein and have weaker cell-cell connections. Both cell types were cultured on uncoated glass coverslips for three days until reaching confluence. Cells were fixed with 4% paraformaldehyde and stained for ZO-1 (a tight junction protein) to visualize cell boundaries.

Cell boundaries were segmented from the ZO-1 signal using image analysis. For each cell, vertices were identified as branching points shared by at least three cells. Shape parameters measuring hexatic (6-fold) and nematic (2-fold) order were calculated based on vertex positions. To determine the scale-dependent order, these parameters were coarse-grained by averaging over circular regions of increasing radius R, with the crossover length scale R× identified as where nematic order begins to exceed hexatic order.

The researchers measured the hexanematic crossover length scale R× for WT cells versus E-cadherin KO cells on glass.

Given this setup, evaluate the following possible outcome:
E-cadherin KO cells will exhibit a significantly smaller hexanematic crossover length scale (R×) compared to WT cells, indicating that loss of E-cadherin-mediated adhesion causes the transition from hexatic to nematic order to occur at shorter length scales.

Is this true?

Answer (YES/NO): YES